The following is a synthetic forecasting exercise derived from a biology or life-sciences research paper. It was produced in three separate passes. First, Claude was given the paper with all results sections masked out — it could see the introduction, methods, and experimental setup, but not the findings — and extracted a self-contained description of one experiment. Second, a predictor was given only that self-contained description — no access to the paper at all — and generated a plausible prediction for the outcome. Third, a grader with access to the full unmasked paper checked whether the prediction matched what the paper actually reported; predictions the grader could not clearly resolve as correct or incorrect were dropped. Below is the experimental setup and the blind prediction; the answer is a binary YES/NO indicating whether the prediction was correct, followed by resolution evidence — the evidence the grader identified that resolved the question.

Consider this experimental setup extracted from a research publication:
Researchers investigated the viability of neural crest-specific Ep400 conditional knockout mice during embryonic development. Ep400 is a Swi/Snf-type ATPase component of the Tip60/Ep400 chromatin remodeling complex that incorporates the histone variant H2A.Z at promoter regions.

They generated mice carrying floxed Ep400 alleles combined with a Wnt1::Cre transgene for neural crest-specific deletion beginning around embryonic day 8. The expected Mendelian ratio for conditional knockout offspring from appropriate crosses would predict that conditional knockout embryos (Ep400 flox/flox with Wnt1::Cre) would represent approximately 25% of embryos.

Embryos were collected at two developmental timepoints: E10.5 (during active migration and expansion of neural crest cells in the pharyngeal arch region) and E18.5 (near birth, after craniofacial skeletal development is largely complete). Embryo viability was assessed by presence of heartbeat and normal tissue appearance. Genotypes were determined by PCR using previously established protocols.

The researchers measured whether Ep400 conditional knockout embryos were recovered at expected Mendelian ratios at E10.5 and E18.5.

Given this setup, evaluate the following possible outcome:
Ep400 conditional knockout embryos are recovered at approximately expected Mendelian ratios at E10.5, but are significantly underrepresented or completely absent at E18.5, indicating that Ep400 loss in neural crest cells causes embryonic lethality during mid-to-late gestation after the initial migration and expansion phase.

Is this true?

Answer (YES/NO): NO